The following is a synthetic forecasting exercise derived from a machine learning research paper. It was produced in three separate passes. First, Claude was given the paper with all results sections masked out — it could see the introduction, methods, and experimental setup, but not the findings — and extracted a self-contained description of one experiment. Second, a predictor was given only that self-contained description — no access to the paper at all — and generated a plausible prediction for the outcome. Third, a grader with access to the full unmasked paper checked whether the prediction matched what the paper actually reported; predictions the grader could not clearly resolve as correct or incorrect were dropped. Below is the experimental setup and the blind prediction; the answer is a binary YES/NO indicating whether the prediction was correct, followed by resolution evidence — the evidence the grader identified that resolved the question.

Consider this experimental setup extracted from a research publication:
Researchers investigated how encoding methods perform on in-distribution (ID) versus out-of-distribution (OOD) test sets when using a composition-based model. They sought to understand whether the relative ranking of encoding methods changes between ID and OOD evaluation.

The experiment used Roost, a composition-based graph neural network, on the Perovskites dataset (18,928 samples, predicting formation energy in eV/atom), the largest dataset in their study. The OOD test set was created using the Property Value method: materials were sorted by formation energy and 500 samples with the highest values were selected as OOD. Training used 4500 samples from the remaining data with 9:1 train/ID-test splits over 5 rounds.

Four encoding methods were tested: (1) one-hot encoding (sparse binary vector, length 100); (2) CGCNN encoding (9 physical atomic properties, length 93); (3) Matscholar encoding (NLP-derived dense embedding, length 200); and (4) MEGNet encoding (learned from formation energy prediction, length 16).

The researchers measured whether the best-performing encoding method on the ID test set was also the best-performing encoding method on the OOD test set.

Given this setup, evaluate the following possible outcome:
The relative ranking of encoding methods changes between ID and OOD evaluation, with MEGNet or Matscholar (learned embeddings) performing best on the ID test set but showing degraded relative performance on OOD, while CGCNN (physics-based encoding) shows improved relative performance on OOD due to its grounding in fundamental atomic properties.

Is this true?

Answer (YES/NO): YES